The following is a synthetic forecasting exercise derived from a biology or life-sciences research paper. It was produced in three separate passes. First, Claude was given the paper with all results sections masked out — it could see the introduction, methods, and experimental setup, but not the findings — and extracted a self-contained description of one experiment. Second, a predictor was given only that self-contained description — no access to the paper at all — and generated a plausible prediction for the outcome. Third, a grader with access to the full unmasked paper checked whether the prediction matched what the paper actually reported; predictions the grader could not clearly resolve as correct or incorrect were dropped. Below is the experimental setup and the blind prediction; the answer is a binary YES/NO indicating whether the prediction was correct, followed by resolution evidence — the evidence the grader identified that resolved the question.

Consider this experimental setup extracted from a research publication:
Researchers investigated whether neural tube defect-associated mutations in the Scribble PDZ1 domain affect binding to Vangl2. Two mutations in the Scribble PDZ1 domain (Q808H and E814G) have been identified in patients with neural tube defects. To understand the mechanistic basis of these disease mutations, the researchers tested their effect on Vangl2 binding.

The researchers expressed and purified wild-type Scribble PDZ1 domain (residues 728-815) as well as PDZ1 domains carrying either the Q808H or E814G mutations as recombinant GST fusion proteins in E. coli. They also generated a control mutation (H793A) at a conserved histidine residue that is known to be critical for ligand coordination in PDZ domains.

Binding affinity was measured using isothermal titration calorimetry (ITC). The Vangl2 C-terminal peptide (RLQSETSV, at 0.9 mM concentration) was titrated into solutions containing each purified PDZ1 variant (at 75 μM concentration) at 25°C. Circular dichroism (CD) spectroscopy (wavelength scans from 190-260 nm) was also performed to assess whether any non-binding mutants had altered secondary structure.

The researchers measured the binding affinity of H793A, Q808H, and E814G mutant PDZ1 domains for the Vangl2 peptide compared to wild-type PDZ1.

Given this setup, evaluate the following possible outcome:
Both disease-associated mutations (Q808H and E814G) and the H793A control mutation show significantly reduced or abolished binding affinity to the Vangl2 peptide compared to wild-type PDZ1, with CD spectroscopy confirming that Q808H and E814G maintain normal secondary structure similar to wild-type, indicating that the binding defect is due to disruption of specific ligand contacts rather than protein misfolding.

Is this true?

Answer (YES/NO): NO